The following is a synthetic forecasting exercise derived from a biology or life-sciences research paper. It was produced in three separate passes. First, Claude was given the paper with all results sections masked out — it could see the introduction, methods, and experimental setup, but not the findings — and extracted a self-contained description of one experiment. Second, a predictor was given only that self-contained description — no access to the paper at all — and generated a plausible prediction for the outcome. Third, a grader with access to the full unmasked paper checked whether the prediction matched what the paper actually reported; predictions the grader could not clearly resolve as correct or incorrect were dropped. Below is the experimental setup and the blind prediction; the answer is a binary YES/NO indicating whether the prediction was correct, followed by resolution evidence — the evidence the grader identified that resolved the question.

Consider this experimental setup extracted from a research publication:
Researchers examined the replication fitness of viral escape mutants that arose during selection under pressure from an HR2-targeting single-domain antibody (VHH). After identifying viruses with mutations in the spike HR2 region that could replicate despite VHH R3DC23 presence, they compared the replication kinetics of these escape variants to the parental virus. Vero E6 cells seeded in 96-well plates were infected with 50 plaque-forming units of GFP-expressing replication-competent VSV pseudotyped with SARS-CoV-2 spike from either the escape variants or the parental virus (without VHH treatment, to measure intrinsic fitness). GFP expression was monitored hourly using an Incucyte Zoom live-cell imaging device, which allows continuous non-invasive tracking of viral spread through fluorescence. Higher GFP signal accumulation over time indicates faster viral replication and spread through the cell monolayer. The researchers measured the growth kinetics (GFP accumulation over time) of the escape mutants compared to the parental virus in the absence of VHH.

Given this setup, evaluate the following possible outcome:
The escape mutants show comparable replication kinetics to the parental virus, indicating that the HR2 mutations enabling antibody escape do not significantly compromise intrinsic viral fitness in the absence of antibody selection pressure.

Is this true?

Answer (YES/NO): NO